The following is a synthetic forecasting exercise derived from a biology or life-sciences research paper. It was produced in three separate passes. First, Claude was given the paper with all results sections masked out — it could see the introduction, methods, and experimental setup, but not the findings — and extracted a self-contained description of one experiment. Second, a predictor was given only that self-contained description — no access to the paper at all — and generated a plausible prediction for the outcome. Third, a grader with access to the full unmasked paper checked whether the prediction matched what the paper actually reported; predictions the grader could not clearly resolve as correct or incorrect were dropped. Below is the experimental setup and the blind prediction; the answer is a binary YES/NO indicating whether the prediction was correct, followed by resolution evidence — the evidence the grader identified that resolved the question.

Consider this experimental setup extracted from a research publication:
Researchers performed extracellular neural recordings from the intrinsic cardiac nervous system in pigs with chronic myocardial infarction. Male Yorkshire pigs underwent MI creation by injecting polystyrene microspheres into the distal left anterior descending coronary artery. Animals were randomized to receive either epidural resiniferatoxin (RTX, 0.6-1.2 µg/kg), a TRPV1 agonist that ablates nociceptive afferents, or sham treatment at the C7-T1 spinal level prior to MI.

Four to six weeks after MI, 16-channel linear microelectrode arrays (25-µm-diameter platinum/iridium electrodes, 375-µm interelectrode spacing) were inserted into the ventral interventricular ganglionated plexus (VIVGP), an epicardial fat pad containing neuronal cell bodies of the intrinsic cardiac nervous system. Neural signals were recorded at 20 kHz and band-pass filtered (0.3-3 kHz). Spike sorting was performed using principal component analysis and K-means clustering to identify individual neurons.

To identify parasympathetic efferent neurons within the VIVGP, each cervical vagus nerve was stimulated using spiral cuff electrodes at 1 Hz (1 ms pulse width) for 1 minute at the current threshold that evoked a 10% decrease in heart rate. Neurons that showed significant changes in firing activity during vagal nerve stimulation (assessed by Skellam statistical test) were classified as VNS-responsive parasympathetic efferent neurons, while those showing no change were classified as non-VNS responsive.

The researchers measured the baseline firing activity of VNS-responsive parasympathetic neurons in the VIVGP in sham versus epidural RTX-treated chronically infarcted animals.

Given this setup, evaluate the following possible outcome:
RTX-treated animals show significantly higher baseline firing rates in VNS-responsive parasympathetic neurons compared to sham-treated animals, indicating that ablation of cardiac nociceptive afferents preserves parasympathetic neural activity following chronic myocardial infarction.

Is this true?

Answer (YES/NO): YES